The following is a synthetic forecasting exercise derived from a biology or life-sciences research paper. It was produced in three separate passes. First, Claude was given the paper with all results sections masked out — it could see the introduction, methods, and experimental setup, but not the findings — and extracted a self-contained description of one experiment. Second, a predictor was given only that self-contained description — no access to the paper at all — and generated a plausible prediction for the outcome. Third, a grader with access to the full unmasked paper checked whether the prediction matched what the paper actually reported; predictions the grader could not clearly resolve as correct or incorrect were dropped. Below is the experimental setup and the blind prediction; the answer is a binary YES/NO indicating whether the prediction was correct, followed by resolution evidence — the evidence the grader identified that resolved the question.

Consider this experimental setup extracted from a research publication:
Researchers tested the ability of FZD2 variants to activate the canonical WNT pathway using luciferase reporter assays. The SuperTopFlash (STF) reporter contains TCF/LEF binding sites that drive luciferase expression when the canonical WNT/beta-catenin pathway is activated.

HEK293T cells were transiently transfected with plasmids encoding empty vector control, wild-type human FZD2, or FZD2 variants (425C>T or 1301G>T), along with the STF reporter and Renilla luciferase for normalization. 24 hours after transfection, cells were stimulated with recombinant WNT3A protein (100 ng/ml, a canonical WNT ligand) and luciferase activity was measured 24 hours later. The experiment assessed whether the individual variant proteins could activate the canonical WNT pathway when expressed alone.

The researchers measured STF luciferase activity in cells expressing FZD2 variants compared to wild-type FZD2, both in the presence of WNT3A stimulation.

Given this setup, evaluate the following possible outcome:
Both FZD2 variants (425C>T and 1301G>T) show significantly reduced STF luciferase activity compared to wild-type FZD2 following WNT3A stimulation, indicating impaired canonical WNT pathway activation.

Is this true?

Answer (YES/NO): NO